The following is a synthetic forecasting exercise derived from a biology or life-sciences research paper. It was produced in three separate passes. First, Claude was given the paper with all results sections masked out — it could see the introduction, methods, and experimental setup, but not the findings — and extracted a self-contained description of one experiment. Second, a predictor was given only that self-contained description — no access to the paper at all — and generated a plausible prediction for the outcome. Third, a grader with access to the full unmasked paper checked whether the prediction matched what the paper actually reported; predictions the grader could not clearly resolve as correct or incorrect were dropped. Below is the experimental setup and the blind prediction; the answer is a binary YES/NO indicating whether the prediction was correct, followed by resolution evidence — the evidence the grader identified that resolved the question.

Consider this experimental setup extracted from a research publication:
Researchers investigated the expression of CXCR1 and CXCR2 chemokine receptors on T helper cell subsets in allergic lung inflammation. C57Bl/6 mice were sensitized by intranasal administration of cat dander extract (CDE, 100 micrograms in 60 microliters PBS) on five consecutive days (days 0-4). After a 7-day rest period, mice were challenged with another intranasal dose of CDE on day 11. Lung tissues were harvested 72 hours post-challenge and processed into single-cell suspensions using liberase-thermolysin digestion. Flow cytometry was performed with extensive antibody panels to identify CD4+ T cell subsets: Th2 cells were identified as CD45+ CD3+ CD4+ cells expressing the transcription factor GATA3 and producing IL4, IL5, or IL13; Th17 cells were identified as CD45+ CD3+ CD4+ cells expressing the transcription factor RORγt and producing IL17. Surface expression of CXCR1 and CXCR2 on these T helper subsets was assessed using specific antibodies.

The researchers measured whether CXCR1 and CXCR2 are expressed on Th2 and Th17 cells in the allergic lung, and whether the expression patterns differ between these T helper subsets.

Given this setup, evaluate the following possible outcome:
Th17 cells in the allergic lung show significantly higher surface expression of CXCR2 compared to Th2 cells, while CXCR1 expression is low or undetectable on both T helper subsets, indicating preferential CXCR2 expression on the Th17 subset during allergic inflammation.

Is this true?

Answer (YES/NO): NO